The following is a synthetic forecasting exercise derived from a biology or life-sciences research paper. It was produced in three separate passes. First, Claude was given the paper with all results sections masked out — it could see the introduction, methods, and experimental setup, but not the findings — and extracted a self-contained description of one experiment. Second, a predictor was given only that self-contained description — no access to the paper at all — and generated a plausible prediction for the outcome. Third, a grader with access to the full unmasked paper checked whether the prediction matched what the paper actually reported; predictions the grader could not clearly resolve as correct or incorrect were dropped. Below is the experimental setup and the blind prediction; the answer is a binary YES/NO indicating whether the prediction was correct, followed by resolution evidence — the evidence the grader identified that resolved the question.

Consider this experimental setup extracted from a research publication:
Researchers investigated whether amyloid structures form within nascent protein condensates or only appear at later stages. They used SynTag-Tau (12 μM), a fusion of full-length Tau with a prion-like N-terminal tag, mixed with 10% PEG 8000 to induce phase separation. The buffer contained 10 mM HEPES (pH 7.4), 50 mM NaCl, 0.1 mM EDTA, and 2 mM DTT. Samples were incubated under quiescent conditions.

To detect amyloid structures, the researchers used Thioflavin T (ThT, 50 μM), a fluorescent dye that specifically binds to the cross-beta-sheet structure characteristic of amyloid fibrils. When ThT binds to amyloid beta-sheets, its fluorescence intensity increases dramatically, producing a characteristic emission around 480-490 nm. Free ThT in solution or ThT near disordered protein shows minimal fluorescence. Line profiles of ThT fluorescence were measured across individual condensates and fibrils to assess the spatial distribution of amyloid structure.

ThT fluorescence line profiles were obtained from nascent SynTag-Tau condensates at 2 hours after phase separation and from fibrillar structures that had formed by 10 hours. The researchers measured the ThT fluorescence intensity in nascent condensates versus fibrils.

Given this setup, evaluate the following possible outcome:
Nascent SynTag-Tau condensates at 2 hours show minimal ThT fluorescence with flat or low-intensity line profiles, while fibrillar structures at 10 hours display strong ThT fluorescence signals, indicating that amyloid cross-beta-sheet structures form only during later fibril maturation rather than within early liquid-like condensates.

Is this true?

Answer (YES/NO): YES